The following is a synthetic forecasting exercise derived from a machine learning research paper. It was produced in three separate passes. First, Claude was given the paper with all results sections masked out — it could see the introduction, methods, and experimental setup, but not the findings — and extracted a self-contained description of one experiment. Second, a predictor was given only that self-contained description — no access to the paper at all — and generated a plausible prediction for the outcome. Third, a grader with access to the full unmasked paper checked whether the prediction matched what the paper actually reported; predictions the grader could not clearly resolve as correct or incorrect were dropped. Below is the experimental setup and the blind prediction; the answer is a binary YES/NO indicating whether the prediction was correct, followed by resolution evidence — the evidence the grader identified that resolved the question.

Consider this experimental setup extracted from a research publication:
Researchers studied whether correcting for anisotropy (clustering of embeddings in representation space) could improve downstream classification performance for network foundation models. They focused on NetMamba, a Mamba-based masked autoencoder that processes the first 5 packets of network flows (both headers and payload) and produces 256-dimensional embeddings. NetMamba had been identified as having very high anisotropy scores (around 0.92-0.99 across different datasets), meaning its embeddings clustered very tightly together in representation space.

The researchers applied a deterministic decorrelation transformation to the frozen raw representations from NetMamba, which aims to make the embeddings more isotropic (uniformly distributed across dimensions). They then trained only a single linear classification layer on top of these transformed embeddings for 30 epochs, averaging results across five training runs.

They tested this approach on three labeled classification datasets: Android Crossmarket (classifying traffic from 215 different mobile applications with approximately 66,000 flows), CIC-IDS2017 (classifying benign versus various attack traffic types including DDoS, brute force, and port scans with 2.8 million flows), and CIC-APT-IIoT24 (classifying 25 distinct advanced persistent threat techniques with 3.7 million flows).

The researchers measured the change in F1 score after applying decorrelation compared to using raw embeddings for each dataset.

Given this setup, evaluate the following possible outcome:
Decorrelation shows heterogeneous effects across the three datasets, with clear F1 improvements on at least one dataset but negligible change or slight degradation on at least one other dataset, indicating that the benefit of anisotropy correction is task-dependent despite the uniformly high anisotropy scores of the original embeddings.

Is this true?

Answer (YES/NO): NO